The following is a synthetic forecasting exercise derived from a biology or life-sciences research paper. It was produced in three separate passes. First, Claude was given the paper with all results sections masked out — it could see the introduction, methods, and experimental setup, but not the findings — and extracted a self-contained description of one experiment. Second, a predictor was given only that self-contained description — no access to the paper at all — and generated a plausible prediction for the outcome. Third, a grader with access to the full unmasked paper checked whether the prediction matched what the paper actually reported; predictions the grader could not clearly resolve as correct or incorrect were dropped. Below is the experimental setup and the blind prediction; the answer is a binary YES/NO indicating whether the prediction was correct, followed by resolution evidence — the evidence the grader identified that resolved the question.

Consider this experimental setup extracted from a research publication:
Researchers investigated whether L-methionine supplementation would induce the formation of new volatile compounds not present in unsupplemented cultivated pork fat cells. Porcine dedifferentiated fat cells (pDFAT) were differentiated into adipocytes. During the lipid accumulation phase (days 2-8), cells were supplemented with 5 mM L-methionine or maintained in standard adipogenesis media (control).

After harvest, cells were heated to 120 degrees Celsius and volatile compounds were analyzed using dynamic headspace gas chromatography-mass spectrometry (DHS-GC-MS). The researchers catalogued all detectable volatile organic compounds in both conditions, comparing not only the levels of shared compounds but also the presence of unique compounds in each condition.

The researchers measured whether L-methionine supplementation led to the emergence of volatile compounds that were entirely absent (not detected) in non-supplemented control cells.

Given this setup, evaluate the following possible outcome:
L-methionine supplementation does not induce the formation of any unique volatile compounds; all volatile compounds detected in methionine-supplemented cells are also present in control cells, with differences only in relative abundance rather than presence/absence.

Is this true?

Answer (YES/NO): YES